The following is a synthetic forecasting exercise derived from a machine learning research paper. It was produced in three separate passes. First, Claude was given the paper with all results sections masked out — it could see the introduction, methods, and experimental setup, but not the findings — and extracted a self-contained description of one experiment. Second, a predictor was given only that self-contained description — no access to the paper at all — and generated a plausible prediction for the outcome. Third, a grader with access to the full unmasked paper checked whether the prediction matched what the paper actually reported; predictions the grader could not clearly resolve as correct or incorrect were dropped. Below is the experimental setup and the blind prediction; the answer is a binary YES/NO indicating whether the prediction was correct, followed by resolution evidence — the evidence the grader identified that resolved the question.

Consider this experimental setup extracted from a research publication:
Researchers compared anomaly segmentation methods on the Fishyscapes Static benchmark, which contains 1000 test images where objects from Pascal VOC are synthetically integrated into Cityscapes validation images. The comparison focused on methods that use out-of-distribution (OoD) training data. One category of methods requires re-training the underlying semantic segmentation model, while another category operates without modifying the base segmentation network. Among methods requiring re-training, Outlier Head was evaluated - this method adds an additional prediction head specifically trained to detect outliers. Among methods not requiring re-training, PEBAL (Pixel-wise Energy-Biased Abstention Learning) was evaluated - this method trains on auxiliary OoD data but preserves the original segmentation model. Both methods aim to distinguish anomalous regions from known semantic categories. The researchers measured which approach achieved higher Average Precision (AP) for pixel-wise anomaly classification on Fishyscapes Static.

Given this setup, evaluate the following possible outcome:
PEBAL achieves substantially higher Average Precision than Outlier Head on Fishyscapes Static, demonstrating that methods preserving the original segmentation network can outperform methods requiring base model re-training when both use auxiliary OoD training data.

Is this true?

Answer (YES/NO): NO